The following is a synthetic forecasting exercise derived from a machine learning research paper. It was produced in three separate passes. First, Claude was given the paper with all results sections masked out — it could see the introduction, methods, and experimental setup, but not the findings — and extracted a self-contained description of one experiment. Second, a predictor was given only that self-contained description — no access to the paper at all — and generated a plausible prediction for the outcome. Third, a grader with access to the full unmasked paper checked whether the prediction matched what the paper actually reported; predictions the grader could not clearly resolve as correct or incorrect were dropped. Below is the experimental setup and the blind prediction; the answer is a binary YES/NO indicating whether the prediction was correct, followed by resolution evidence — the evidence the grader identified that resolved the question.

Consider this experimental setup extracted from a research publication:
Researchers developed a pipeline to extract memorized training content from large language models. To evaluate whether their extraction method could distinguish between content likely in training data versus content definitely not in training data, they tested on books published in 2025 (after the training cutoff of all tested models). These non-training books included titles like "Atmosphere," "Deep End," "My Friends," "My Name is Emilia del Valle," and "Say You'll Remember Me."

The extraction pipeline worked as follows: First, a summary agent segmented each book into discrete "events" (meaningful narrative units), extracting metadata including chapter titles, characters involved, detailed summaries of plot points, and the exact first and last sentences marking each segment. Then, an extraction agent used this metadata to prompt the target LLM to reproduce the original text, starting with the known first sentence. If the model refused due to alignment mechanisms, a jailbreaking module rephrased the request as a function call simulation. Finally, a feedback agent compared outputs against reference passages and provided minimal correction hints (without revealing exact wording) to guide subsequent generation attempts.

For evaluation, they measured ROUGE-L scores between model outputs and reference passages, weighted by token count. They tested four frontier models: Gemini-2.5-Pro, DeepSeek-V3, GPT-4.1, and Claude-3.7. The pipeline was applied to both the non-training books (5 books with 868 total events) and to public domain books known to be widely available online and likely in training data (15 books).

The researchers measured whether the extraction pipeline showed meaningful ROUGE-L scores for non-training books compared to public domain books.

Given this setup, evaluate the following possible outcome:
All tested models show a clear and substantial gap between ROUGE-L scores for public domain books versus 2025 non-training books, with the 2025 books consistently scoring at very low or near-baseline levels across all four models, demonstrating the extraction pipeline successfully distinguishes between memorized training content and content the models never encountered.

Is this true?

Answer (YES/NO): YES